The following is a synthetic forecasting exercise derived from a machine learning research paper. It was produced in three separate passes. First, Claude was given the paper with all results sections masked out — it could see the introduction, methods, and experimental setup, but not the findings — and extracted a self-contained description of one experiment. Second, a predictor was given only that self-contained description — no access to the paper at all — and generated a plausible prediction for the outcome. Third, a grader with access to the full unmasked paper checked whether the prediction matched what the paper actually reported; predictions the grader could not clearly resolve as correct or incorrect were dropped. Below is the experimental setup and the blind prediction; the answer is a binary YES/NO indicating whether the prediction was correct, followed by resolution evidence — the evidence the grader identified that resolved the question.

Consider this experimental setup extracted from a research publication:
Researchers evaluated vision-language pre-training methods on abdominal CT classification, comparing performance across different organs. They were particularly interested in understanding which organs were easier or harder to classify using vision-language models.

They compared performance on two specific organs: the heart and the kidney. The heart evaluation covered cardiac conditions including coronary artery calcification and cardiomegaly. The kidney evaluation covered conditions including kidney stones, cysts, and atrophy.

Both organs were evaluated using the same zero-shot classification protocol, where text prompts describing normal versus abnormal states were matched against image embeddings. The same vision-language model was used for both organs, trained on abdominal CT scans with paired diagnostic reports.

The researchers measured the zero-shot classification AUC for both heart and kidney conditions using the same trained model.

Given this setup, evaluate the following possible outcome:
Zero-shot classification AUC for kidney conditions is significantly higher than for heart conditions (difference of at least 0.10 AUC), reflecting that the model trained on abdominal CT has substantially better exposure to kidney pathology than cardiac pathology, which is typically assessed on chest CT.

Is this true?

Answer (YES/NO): NO